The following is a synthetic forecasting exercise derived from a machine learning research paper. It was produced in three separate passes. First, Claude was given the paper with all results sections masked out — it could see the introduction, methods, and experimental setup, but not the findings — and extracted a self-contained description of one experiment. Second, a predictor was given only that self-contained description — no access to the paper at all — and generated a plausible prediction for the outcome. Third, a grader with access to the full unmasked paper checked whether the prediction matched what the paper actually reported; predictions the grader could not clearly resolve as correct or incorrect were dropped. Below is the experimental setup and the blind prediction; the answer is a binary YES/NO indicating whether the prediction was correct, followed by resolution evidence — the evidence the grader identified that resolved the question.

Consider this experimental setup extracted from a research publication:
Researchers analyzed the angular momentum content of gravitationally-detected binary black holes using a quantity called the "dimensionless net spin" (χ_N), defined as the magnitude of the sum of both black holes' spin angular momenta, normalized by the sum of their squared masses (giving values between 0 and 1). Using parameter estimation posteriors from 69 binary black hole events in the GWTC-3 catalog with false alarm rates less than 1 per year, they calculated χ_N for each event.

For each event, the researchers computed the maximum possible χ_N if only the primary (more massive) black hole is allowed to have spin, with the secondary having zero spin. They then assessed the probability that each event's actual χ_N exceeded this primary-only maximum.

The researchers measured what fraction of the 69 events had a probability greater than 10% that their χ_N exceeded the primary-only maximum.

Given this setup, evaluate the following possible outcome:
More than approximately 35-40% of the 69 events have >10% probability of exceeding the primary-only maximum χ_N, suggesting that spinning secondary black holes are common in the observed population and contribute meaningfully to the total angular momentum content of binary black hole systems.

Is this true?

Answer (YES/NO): NO